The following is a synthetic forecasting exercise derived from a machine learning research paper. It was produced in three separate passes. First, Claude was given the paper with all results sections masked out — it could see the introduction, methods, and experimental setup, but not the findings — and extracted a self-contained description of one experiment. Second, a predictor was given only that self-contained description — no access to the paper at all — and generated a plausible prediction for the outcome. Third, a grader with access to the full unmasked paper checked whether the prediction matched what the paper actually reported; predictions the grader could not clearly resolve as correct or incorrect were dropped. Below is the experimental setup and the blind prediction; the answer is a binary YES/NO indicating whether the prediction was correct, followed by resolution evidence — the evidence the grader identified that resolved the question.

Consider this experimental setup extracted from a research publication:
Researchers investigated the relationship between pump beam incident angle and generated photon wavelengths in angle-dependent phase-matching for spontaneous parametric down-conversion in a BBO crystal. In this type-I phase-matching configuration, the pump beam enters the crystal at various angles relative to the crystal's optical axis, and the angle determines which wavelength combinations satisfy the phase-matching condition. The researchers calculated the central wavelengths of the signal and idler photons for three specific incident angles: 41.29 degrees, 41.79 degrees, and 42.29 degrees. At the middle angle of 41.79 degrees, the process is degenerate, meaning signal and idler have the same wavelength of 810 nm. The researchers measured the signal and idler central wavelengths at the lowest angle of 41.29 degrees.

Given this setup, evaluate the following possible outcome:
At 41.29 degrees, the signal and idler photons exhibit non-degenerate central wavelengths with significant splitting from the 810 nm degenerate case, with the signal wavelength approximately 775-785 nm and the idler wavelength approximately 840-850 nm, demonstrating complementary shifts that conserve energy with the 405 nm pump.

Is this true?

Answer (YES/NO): NO